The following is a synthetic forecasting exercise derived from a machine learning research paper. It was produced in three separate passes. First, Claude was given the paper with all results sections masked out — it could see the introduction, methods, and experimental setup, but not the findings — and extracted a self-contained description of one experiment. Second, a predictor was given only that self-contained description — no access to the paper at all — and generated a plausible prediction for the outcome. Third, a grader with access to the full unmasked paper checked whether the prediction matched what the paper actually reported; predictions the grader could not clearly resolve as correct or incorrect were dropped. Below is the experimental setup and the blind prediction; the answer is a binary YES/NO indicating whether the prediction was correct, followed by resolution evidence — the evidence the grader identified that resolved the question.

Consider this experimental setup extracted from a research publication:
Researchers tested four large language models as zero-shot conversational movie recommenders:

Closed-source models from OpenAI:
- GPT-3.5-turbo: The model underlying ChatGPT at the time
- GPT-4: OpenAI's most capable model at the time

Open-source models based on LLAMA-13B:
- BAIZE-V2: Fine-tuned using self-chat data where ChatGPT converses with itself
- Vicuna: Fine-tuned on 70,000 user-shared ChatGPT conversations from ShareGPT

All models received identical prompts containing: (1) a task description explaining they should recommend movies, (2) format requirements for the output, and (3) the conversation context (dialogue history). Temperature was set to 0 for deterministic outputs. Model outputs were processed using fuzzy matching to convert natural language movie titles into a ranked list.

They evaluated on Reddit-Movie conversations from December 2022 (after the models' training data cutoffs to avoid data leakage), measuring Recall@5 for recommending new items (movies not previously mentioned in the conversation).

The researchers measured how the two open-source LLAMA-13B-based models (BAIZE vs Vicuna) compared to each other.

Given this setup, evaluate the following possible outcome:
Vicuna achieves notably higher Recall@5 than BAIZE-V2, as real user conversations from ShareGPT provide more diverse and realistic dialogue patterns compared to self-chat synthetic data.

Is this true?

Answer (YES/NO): NO